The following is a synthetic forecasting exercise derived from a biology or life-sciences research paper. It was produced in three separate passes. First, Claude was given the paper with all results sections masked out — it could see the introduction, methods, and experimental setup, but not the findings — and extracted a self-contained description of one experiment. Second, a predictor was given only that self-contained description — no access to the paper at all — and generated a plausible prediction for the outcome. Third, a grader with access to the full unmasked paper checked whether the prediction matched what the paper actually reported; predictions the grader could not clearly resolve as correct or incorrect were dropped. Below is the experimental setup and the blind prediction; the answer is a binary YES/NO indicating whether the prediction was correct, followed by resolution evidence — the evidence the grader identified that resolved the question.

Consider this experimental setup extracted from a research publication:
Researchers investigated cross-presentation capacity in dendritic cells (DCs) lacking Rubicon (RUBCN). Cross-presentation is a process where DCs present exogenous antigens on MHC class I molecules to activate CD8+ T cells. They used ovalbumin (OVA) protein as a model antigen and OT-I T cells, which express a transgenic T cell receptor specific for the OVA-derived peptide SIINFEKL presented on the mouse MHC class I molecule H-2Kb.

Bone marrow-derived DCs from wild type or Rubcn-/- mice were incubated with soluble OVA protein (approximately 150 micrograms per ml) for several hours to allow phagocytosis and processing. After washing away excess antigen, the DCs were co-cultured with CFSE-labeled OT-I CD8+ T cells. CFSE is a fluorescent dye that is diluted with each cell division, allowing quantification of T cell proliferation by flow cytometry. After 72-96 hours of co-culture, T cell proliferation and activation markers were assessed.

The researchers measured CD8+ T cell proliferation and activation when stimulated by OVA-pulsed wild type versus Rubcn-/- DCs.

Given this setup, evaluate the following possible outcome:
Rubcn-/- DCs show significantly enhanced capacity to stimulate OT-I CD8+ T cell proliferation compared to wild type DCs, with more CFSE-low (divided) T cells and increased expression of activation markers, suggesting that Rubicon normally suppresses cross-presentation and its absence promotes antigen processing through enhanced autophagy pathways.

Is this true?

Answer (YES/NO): NO